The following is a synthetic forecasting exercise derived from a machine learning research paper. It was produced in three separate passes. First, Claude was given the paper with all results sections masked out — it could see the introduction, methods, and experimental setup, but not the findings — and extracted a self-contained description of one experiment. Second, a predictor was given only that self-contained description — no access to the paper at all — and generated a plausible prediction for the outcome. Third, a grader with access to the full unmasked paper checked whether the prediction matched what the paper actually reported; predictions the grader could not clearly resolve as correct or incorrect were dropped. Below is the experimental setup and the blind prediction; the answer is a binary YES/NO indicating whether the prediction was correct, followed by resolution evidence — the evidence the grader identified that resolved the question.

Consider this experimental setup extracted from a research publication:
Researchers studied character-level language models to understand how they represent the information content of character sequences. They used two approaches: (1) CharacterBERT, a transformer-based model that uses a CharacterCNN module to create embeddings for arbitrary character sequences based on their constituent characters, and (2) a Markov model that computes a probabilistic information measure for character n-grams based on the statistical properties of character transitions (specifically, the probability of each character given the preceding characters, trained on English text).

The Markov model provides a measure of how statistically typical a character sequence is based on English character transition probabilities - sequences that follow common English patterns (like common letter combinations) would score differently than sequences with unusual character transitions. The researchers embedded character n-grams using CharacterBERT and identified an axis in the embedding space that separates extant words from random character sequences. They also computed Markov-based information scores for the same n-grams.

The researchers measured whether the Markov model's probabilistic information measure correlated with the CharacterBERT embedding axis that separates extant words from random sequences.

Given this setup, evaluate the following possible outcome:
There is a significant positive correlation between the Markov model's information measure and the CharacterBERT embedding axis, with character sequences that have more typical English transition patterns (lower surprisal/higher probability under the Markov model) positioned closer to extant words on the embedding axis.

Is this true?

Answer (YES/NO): NO